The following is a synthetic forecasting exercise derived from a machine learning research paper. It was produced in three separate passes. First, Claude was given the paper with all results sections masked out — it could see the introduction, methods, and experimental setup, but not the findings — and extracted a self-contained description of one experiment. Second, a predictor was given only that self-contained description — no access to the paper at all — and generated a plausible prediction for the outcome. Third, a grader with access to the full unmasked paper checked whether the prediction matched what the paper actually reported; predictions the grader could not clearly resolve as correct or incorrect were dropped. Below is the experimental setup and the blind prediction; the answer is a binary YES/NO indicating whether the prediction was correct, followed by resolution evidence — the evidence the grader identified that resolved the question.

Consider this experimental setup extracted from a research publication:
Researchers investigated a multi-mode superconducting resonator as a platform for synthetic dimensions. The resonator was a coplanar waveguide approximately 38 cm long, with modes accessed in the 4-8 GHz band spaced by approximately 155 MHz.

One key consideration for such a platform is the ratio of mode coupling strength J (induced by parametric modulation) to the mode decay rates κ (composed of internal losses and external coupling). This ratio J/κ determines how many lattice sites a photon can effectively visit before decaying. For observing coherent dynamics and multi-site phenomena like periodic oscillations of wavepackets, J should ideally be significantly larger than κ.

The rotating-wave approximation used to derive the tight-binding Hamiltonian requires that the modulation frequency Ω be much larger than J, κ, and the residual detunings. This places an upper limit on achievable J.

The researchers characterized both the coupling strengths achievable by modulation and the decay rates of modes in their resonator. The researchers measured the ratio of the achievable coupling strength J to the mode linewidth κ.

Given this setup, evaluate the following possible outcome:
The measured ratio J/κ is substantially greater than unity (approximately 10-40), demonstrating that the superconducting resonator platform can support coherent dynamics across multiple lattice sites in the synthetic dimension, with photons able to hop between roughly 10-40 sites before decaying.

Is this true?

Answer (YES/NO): YES